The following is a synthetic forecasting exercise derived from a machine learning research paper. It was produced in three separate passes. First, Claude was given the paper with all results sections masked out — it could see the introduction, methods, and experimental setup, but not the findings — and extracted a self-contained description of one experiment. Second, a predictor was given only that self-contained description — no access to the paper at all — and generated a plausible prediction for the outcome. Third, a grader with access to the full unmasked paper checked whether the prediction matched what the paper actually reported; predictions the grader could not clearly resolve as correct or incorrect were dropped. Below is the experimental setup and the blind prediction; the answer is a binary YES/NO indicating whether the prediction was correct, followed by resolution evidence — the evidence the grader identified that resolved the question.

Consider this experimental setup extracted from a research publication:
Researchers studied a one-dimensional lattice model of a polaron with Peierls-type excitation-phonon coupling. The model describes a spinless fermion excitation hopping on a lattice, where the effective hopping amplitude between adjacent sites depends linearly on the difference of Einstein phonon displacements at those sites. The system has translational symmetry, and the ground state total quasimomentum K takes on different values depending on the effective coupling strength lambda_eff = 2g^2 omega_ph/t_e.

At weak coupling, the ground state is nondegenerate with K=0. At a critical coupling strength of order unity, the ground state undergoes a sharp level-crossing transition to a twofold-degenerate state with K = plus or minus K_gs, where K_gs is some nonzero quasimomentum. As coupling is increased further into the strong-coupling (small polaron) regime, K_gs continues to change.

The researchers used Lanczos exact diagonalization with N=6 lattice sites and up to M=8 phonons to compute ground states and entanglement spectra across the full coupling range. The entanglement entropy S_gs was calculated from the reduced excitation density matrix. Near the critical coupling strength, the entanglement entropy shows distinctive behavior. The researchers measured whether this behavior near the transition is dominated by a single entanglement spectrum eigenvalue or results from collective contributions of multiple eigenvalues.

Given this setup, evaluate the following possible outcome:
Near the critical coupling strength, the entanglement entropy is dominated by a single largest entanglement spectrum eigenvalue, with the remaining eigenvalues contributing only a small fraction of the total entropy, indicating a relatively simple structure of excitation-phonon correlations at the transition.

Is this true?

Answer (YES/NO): NO